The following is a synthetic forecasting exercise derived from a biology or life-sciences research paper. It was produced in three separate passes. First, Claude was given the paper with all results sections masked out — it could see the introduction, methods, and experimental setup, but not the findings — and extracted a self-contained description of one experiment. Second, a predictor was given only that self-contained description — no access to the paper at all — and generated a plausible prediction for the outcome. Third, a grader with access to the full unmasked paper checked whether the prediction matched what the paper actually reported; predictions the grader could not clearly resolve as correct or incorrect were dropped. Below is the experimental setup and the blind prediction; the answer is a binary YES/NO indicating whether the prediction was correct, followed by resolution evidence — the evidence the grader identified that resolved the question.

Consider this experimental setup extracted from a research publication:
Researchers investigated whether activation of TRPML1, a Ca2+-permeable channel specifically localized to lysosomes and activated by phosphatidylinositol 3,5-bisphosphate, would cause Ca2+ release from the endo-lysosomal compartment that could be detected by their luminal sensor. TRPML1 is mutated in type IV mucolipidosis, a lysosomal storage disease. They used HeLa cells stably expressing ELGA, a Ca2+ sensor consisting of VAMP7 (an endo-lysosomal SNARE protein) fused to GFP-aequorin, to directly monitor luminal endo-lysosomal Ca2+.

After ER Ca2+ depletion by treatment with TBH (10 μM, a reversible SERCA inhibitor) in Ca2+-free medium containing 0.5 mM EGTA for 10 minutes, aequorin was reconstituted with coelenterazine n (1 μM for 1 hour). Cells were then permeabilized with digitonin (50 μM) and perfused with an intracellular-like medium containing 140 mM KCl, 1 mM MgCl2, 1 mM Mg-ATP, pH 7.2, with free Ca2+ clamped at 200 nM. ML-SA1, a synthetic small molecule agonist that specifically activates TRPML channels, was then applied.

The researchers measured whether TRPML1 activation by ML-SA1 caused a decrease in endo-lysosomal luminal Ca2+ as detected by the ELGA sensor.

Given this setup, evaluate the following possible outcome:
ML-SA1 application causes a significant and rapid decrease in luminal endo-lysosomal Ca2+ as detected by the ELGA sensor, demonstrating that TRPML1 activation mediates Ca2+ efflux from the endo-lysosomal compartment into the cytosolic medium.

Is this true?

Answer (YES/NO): YES